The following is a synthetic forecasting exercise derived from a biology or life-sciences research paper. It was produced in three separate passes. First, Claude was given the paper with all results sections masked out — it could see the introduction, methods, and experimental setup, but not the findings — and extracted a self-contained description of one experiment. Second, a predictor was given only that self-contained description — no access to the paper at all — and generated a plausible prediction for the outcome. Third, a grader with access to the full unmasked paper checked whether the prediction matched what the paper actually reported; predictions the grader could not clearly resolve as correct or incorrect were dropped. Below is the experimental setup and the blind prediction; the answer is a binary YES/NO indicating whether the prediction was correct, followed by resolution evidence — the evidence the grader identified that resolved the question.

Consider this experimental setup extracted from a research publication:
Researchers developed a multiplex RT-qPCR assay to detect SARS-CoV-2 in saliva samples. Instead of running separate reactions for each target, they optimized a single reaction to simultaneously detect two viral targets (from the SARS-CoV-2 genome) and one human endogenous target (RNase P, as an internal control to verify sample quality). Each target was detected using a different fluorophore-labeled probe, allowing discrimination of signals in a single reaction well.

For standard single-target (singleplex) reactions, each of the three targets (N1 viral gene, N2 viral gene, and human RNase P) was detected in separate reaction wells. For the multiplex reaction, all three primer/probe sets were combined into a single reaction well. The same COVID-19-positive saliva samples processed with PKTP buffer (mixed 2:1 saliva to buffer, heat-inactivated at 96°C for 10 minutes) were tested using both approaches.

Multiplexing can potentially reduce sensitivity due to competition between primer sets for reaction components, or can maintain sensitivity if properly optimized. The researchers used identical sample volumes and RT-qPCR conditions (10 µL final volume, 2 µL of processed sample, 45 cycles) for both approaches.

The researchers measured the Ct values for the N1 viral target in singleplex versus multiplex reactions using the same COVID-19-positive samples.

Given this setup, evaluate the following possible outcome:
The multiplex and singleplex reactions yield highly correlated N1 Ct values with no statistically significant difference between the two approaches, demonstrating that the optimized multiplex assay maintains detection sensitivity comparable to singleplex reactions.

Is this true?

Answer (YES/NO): YES